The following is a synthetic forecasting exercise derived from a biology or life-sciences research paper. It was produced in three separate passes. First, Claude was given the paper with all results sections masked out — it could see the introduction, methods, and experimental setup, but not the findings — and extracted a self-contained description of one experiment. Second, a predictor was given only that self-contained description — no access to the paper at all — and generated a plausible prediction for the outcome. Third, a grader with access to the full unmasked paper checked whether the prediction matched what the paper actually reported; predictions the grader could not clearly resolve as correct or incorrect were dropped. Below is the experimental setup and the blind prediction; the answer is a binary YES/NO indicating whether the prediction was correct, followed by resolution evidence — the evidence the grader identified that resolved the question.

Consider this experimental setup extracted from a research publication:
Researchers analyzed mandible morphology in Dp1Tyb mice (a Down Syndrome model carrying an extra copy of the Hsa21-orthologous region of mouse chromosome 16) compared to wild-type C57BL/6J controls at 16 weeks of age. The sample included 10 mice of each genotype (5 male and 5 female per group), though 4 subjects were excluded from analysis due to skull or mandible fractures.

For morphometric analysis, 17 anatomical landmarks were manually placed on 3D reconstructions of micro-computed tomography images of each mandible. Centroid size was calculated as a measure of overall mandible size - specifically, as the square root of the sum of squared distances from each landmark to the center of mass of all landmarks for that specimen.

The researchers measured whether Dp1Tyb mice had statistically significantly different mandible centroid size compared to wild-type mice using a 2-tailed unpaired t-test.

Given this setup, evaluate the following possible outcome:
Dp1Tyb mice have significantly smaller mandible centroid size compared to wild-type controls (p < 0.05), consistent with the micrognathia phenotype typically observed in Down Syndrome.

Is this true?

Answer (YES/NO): YES